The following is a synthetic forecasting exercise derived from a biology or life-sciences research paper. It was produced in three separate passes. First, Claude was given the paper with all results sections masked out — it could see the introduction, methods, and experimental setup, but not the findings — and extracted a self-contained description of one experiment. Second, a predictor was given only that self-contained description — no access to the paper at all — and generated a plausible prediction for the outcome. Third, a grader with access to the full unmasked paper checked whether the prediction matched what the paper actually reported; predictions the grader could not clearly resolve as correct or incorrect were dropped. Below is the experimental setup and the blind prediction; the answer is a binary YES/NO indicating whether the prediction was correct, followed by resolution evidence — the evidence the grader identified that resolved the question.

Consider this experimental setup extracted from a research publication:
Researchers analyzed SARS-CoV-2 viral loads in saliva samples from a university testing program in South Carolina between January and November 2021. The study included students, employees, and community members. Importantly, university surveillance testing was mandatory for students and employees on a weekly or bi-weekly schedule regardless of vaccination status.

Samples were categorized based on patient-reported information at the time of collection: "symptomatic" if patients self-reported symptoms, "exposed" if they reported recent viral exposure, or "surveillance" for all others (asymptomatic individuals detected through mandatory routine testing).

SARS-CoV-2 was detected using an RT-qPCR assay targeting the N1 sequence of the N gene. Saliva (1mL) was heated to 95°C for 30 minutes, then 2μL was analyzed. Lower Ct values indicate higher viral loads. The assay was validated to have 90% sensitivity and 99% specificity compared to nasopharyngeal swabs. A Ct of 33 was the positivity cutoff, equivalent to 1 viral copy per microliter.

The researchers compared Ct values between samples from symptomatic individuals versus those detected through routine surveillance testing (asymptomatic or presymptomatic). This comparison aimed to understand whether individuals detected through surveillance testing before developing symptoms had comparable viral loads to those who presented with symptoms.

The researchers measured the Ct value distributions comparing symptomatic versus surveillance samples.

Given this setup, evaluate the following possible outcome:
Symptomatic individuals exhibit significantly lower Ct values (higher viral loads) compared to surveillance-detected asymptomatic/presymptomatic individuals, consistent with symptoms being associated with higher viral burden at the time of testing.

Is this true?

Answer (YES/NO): YES